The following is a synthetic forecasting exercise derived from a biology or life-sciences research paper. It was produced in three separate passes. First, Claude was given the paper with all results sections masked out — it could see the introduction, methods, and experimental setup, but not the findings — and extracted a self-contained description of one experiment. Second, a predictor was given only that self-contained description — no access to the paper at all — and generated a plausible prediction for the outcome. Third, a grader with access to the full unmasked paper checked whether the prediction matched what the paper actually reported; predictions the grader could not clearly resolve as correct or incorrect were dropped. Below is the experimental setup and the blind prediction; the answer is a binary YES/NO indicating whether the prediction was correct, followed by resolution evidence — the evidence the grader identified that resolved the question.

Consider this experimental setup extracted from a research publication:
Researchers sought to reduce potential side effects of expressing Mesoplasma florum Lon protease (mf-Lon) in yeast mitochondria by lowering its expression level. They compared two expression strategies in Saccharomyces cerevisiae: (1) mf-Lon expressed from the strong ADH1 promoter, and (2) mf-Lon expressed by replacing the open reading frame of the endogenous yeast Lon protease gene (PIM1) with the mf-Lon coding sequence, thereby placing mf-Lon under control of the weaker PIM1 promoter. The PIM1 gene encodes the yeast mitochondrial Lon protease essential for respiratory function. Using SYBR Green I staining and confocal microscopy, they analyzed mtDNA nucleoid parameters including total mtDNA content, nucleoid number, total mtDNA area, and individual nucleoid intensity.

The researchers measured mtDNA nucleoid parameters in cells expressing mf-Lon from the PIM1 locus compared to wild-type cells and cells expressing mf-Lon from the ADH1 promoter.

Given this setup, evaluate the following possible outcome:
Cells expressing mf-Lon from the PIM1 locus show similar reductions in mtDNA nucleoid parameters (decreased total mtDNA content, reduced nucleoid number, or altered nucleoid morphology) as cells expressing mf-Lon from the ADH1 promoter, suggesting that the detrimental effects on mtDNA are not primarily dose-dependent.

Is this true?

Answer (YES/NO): NO